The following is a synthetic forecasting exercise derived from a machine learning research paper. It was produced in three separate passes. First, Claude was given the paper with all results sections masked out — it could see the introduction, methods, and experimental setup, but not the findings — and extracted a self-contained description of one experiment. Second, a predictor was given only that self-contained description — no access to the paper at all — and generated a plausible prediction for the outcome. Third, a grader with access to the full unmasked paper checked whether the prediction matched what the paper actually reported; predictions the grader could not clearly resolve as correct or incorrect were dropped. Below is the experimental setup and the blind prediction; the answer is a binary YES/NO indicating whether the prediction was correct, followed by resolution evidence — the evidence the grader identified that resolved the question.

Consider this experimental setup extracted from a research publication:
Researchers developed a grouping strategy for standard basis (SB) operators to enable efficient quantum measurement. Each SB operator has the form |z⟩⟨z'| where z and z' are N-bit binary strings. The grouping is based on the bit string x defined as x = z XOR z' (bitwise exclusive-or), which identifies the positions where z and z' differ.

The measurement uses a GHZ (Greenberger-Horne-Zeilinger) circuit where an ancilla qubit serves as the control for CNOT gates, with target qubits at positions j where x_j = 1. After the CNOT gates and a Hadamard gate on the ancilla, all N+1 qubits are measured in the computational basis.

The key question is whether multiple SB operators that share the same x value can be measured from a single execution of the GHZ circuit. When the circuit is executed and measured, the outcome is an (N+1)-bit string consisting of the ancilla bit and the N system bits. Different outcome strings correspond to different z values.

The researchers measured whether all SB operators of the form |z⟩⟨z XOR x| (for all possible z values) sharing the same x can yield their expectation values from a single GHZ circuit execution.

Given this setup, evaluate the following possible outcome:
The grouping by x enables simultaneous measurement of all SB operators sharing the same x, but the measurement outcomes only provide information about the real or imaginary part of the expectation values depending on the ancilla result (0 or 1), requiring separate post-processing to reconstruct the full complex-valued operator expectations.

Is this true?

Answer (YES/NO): NO